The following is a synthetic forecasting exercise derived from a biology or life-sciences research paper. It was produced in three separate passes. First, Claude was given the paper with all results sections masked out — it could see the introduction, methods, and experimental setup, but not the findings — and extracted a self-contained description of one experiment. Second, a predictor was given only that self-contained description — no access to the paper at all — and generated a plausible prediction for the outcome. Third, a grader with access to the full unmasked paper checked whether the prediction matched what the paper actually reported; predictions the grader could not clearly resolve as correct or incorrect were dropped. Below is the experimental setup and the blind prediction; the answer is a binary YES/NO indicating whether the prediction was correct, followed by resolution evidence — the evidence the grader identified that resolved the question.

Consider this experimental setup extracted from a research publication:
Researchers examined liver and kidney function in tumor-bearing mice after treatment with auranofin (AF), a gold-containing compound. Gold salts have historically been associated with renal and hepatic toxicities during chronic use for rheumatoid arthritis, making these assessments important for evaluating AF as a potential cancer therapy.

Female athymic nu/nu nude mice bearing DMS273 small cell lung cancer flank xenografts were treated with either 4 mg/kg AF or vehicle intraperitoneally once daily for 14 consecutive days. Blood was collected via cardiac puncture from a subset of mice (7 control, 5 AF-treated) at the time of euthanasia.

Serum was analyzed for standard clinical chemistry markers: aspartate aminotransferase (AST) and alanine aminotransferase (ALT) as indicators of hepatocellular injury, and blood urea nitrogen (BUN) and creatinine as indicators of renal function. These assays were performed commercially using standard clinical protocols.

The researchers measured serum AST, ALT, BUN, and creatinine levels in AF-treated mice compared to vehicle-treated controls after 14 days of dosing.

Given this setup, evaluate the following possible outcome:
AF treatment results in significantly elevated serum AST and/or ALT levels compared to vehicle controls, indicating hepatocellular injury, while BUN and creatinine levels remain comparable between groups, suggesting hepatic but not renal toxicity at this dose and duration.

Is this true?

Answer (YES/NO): NO